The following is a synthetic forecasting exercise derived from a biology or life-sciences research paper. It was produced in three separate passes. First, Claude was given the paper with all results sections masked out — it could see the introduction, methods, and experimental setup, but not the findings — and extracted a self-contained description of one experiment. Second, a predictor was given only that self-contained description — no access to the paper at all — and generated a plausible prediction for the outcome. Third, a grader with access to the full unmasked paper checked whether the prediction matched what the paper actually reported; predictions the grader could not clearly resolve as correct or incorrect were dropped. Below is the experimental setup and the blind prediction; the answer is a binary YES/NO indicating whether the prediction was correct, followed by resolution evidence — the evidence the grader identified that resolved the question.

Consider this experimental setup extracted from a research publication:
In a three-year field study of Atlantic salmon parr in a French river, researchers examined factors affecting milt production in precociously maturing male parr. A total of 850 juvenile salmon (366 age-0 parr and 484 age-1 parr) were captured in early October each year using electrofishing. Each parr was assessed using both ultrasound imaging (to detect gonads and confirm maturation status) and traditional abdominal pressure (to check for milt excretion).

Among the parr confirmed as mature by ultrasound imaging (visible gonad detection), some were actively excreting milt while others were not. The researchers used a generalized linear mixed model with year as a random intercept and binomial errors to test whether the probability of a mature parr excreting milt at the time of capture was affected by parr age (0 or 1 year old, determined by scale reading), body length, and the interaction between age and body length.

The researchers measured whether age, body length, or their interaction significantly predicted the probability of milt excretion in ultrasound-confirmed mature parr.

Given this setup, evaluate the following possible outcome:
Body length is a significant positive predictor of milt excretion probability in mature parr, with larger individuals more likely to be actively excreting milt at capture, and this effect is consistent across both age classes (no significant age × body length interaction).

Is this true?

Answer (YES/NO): NO